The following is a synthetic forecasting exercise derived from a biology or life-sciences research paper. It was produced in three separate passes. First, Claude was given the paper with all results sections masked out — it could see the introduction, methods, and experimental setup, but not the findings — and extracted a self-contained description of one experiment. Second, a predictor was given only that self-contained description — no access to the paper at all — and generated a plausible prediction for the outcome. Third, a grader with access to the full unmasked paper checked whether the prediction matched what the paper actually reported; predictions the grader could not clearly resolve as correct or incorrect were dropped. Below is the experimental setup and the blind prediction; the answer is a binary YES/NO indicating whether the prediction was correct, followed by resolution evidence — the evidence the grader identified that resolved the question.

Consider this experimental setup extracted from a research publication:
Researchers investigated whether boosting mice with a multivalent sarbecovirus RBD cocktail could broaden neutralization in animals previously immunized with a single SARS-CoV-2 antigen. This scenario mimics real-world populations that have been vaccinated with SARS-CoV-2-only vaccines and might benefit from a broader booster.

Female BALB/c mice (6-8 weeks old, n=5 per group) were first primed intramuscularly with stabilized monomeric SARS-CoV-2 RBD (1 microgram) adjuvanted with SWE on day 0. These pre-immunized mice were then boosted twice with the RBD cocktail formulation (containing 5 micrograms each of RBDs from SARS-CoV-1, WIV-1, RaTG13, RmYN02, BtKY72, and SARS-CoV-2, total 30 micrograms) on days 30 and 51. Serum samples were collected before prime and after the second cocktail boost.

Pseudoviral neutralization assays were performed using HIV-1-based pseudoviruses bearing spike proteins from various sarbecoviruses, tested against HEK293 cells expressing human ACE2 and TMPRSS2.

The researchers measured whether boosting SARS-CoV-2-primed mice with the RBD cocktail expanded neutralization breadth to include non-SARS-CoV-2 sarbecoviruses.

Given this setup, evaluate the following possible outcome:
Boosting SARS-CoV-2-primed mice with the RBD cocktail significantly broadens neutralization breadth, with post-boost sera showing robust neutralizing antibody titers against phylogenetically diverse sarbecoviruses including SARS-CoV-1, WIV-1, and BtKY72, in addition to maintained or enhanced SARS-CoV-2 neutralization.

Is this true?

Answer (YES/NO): YES